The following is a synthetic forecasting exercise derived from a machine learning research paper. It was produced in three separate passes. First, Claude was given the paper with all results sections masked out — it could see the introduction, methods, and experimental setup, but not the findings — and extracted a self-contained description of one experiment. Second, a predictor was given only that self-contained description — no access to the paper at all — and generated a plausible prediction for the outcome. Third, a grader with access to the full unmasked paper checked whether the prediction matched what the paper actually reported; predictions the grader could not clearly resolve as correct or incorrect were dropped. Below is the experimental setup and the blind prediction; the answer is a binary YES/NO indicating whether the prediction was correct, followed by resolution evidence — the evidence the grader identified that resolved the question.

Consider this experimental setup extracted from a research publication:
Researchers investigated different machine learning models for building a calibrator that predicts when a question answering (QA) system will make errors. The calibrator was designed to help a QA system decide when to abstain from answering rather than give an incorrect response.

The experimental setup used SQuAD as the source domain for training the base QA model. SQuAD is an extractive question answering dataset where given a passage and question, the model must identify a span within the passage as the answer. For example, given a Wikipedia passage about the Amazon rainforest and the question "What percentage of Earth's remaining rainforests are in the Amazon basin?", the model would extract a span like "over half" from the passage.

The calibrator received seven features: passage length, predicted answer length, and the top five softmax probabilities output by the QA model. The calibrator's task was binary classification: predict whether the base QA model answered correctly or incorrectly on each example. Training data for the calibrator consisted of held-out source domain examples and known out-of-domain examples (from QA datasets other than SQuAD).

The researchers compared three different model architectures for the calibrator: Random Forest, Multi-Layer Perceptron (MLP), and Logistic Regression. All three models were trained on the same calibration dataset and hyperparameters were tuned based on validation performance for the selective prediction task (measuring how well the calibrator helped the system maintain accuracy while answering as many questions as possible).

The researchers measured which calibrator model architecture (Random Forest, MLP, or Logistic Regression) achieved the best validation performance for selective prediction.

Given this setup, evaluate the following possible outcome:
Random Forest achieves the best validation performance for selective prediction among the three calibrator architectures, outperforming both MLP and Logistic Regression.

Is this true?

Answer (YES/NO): YES